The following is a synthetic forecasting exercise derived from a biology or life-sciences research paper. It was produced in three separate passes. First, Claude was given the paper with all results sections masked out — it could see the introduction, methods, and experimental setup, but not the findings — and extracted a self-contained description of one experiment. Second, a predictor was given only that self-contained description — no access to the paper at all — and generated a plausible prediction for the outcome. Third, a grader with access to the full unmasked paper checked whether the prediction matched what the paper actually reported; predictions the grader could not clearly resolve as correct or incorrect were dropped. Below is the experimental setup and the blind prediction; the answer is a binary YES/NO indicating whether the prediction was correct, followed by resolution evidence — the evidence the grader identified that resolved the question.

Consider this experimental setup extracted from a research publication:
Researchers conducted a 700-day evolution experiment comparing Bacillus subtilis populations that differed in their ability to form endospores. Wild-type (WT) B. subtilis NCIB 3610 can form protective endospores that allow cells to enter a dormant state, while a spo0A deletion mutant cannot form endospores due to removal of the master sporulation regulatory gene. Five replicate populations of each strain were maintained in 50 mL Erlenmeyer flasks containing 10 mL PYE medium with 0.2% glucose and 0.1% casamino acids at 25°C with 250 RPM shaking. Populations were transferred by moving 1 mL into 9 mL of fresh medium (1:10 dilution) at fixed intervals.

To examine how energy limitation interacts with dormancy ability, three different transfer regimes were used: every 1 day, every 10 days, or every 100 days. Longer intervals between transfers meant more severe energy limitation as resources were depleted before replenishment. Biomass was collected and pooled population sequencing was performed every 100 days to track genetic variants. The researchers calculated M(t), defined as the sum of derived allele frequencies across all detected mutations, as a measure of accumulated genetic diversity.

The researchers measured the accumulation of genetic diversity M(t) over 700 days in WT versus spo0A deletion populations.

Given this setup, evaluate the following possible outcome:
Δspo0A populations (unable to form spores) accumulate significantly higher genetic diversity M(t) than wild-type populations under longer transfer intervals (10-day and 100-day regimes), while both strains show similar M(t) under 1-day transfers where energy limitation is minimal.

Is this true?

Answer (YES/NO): NO